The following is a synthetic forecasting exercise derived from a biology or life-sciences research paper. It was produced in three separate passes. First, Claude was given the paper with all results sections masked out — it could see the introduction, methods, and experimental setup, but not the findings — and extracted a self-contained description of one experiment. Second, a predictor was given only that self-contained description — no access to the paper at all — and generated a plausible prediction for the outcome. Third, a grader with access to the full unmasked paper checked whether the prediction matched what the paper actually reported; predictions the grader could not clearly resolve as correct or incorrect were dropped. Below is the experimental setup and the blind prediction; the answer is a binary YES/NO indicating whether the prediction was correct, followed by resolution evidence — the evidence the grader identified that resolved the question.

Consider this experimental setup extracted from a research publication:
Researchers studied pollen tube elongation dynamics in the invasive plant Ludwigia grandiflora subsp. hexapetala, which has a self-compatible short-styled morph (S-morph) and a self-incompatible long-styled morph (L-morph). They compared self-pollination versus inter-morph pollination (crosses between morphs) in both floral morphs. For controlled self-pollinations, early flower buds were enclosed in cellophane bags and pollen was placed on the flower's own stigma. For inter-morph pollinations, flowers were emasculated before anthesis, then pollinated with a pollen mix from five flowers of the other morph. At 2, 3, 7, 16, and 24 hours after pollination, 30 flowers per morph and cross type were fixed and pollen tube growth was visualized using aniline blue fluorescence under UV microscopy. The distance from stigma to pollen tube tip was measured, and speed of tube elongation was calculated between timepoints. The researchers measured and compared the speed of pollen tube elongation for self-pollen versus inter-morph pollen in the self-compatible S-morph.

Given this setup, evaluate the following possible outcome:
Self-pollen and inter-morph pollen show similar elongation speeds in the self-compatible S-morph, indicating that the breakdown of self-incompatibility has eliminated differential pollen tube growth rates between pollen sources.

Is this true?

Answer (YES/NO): NO